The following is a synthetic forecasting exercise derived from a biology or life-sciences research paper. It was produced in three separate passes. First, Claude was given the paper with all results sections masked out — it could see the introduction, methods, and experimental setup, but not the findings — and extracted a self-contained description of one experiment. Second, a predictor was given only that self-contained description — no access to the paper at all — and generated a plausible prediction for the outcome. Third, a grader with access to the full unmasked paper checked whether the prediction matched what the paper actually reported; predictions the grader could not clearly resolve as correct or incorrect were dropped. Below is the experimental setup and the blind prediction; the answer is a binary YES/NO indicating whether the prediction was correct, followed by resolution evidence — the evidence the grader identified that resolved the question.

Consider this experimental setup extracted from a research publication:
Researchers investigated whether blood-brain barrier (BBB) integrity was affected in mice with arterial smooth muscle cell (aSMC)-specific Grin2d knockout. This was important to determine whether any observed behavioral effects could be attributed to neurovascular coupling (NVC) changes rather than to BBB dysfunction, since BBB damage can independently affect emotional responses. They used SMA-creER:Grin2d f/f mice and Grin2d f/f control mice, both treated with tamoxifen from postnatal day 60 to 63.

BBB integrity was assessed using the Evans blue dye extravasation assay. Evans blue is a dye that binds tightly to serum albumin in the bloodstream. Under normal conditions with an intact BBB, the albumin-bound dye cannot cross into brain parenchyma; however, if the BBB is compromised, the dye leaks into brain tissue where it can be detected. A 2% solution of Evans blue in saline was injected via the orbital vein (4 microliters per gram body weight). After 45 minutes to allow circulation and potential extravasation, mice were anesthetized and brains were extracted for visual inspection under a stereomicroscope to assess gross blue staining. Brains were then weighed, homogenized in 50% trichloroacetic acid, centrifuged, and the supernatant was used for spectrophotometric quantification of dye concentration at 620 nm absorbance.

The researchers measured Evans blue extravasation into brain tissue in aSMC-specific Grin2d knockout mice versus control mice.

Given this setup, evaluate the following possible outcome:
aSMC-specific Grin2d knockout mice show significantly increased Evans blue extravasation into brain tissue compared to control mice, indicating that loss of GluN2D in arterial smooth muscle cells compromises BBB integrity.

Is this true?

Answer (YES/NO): NO